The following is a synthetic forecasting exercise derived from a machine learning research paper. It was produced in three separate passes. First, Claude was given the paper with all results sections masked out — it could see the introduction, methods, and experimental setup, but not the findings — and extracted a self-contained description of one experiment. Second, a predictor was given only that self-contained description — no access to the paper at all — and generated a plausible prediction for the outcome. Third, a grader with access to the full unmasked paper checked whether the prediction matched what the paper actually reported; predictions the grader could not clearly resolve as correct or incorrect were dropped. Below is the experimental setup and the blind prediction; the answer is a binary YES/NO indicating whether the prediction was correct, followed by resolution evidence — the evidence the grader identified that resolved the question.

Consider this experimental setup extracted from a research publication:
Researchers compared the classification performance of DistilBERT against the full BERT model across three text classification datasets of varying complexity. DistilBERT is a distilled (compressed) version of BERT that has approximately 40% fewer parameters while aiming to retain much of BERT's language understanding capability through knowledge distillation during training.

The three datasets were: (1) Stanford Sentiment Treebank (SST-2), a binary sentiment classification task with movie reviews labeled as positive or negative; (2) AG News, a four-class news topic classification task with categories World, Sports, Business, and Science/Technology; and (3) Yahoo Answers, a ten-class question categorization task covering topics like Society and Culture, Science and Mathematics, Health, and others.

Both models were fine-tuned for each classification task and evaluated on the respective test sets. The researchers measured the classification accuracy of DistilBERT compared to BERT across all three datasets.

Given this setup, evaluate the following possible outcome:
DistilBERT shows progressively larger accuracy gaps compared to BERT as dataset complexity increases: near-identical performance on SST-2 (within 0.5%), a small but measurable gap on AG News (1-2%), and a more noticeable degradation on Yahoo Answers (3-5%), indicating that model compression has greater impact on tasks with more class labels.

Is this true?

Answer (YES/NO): NO